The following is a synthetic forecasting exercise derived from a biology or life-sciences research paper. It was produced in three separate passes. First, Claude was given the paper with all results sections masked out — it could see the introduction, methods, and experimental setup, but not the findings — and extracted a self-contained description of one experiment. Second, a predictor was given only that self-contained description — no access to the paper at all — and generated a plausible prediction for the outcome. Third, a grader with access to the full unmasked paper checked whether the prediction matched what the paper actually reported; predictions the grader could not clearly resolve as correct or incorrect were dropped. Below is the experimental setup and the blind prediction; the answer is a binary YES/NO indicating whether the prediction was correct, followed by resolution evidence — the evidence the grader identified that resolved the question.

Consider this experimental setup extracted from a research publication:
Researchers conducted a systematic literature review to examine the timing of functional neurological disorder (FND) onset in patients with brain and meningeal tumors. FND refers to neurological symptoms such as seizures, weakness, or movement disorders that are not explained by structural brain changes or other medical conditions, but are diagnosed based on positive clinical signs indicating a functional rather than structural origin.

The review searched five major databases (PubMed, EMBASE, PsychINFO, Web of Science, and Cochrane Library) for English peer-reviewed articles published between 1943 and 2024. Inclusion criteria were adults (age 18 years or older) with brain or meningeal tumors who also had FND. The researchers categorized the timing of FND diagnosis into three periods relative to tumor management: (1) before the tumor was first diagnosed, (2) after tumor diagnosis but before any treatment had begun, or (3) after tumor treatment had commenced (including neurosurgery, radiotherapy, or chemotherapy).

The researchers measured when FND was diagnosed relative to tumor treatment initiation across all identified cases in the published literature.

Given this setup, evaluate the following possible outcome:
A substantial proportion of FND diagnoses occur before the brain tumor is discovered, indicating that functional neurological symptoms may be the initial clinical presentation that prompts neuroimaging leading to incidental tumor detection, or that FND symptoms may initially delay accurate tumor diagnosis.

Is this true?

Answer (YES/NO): NO